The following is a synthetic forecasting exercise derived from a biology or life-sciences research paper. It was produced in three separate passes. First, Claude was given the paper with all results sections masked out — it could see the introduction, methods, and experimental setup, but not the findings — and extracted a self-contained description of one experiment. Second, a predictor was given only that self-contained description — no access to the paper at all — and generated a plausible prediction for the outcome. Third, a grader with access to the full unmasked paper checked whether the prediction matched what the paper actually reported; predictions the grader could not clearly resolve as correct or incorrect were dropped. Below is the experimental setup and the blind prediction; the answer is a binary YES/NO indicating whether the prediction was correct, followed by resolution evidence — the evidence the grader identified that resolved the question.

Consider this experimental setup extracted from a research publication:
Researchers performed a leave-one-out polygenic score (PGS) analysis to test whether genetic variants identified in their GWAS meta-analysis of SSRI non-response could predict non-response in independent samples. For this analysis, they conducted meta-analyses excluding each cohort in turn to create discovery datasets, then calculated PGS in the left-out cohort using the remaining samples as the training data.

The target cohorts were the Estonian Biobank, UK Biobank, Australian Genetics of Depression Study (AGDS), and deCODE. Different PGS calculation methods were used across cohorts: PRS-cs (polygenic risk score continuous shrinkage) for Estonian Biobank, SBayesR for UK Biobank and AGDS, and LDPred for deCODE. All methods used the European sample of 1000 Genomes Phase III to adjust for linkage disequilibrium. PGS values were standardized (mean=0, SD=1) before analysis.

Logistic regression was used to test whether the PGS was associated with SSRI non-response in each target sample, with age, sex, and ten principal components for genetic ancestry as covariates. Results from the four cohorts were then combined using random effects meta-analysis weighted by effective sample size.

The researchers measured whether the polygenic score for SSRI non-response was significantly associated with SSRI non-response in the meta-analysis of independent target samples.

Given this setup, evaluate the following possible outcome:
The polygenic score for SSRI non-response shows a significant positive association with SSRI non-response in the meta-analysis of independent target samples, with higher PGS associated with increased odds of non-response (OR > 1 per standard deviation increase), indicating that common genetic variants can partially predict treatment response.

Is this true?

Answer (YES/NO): YES